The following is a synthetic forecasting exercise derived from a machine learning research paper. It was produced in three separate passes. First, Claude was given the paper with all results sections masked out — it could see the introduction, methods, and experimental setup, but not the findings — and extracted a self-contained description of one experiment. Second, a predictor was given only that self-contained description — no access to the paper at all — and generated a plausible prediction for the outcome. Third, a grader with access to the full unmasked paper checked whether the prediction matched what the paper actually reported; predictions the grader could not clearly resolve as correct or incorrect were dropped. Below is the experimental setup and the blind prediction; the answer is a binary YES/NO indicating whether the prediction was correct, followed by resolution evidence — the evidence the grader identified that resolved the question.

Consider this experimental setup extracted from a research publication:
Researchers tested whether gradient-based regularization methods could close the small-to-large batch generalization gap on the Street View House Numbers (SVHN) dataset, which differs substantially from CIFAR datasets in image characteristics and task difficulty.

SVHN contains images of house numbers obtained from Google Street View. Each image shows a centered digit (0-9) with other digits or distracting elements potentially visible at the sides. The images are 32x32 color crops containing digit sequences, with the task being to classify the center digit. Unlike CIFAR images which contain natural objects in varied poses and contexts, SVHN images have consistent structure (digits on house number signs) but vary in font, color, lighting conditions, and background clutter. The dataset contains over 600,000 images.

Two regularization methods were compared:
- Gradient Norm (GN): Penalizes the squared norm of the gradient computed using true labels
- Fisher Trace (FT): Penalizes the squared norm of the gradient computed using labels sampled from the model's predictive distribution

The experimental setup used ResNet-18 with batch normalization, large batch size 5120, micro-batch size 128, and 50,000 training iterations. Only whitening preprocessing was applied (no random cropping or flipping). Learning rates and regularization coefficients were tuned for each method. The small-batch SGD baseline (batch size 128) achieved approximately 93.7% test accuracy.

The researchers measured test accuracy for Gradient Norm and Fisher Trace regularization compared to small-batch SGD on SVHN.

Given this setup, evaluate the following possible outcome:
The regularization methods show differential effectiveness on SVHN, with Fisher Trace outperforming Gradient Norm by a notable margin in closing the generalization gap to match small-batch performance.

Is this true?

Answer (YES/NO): YES